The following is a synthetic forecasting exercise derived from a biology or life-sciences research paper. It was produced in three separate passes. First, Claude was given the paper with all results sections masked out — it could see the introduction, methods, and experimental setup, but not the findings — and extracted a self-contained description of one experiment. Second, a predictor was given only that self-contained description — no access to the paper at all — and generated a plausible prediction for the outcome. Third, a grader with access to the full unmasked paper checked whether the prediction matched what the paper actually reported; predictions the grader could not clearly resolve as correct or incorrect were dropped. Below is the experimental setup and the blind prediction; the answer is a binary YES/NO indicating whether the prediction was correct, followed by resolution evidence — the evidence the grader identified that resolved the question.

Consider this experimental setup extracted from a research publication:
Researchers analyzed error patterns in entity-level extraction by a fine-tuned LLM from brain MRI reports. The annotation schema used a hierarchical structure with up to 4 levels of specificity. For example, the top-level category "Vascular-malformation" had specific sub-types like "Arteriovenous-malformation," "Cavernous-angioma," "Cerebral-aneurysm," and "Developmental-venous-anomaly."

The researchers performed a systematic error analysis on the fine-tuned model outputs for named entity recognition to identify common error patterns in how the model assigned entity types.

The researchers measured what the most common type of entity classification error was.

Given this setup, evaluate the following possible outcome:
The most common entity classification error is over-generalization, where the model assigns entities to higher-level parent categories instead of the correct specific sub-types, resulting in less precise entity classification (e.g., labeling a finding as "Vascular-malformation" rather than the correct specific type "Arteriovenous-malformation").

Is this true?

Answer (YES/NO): NO